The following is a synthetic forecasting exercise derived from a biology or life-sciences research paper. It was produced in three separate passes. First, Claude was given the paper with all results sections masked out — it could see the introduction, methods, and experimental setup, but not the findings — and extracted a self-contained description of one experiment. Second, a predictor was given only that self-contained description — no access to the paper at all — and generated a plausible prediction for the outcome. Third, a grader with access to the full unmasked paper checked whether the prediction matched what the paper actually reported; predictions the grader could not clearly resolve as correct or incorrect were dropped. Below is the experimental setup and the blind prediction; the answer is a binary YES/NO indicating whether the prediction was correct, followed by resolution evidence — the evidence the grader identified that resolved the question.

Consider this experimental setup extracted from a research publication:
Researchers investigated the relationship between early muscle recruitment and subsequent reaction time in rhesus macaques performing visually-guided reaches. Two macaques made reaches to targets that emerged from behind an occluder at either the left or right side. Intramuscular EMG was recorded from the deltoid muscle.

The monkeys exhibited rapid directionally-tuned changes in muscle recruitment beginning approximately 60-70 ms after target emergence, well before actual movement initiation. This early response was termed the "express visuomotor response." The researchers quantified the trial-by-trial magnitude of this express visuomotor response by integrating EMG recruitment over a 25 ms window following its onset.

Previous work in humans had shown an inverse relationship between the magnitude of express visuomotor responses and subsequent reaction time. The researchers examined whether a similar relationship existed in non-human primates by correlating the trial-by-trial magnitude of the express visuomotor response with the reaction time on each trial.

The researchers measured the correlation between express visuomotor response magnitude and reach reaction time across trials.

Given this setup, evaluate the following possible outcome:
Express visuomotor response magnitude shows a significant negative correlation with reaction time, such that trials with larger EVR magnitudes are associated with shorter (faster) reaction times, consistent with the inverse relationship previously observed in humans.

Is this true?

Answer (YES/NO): YES